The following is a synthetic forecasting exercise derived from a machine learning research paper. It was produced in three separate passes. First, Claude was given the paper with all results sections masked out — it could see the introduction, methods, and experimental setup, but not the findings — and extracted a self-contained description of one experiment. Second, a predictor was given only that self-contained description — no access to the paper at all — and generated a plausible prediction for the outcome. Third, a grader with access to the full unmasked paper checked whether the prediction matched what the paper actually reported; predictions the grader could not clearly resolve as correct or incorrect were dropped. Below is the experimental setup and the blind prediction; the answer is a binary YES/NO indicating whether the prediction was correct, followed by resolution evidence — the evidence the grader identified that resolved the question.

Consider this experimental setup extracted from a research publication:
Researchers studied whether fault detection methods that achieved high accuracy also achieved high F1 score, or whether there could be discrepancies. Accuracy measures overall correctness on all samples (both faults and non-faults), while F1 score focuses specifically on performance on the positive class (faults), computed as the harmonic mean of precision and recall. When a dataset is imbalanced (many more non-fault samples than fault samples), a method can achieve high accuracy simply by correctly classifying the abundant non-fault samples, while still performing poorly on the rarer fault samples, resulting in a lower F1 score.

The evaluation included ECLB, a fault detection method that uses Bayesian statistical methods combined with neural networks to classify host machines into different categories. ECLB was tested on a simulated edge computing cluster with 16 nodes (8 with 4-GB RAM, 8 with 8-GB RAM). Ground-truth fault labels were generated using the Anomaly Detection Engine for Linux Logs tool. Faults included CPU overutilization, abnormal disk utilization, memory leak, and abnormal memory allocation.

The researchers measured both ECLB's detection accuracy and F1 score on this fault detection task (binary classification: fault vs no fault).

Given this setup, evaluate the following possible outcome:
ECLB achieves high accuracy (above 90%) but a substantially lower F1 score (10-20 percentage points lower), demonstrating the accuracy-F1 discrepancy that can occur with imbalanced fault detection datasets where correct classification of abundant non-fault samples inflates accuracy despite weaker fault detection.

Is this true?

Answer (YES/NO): YES